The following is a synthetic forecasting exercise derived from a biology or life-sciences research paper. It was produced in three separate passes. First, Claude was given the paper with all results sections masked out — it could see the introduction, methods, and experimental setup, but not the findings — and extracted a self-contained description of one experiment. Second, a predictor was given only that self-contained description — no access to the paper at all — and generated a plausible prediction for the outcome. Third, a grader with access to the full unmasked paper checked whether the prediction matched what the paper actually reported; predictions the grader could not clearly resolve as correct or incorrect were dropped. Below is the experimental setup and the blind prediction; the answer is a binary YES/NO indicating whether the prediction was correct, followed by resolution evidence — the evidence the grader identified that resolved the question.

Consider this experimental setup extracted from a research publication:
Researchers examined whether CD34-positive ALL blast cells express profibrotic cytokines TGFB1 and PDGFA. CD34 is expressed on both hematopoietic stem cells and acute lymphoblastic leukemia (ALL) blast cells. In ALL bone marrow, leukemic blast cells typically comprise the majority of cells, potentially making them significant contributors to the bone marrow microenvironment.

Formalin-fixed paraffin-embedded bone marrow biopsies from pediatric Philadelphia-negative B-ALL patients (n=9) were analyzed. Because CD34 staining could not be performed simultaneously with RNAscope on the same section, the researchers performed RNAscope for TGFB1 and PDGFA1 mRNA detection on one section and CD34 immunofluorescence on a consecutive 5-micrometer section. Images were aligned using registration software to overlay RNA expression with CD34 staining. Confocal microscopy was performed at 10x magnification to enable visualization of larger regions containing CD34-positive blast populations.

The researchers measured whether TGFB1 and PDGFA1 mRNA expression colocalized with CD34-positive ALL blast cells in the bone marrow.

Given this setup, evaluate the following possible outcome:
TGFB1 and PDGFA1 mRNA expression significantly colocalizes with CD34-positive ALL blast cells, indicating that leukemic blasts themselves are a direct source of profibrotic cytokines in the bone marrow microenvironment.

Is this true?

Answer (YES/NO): YES